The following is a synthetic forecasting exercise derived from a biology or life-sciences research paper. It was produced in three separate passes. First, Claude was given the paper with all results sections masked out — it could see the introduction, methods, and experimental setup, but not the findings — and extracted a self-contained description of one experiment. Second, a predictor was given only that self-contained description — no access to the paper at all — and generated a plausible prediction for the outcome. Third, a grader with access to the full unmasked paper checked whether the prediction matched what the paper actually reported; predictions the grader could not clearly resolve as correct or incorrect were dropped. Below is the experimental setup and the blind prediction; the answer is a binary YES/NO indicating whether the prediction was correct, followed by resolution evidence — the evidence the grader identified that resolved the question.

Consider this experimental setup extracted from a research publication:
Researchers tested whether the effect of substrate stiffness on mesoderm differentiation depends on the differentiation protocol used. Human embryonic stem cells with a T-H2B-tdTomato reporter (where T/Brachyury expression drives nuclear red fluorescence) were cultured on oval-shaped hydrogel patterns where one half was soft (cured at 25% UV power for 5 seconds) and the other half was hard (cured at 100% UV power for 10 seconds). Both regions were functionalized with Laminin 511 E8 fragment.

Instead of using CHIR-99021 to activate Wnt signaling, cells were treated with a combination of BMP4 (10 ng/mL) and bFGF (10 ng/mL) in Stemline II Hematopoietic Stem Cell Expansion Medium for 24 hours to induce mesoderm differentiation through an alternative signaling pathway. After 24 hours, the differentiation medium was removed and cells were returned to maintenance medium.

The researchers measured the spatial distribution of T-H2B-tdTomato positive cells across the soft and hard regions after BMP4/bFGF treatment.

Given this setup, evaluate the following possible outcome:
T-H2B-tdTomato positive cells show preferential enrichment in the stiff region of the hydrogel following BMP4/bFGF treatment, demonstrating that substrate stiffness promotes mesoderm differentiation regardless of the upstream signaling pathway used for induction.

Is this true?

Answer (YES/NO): NO